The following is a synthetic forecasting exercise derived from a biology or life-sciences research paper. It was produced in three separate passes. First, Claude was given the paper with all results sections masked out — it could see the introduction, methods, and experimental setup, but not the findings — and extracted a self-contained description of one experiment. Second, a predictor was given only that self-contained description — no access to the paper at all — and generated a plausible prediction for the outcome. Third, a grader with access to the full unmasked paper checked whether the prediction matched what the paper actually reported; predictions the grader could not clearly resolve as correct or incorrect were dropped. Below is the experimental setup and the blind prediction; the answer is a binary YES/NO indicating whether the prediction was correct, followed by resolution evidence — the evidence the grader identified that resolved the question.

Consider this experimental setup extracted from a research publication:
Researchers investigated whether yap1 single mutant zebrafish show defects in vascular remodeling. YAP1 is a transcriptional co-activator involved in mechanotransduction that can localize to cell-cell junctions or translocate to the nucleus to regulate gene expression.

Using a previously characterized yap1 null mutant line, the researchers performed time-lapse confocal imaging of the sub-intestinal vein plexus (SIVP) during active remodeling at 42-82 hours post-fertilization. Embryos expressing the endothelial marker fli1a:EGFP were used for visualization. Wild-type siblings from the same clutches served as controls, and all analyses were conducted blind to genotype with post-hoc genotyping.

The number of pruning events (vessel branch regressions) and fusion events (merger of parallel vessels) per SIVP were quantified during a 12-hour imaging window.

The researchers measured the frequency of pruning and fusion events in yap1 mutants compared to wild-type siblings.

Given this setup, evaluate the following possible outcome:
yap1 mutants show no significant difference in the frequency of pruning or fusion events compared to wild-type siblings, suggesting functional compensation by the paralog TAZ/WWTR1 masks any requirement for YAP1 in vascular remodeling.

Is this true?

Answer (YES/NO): NO